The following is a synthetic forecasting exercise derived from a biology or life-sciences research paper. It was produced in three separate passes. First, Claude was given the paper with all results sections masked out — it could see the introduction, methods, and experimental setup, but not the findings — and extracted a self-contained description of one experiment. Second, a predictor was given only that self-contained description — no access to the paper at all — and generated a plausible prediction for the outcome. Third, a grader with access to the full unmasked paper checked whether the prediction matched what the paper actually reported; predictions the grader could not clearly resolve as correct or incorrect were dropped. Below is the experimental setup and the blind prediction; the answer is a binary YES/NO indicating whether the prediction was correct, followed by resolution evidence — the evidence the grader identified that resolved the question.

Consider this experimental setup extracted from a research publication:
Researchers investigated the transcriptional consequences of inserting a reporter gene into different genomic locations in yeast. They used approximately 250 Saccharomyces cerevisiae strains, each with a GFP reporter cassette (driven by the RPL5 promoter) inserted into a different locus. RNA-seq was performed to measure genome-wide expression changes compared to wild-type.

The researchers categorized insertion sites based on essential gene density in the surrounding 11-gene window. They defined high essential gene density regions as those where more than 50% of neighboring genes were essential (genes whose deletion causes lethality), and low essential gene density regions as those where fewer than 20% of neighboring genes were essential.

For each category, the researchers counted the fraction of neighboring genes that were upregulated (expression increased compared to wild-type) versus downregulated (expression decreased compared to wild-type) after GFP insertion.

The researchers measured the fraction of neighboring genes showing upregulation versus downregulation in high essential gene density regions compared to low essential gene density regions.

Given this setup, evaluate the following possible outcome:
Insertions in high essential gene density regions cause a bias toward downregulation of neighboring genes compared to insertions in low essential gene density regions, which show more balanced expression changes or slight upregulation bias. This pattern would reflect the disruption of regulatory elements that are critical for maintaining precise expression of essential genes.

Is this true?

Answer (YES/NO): YES